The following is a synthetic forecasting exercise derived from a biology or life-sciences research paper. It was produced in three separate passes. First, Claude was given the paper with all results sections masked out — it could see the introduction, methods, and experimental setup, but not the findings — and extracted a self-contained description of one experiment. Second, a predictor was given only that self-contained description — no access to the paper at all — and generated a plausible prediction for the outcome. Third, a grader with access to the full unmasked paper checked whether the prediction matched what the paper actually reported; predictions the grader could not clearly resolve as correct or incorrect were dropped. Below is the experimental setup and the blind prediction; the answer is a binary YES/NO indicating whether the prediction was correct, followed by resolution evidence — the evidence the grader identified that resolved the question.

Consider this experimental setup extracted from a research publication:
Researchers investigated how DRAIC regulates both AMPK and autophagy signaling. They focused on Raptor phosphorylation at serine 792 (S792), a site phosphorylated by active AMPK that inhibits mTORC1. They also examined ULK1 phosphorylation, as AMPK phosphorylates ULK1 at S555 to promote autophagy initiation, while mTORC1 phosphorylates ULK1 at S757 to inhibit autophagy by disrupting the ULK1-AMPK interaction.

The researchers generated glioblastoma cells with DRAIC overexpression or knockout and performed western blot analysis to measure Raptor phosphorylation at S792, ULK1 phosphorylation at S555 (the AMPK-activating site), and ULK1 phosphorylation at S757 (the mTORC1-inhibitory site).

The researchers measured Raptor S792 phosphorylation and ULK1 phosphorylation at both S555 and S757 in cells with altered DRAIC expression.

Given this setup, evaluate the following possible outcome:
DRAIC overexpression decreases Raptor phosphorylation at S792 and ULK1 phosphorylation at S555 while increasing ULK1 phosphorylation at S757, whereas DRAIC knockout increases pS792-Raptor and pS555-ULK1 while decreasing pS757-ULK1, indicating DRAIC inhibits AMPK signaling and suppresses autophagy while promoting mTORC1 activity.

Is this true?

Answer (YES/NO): NO